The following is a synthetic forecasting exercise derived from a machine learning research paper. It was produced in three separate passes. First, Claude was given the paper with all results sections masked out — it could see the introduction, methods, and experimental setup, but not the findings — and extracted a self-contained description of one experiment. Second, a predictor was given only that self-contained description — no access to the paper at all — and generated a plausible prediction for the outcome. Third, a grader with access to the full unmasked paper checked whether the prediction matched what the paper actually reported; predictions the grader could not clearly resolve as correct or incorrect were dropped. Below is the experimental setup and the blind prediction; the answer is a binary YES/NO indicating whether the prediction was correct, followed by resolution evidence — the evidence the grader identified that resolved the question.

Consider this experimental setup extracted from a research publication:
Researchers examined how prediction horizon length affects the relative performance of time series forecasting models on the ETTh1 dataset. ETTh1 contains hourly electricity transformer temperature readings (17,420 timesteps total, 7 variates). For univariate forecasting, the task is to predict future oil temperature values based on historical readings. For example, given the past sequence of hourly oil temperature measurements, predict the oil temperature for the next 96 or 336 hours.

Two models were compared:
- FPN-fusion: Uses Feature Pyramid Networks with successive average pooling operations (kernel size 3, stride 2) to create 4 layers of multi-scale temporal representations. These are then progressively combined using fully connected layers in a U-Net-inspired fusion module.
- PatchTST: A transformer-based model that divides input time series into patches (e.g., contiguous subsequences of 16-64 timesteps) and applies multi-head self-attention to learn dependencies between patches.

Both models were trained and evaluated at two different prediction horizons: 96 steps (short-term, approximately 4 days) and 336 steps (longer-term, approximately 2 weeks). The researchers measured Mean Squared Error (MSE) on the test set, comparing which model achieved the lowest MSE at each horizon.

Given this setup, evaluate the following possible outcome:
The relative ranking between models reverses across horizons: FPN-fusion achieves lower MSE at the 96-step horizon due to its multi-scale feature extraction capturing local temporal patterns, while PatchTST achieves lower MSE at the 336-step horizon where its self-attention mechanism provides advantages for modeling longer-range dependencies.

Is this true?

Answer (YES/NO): NO